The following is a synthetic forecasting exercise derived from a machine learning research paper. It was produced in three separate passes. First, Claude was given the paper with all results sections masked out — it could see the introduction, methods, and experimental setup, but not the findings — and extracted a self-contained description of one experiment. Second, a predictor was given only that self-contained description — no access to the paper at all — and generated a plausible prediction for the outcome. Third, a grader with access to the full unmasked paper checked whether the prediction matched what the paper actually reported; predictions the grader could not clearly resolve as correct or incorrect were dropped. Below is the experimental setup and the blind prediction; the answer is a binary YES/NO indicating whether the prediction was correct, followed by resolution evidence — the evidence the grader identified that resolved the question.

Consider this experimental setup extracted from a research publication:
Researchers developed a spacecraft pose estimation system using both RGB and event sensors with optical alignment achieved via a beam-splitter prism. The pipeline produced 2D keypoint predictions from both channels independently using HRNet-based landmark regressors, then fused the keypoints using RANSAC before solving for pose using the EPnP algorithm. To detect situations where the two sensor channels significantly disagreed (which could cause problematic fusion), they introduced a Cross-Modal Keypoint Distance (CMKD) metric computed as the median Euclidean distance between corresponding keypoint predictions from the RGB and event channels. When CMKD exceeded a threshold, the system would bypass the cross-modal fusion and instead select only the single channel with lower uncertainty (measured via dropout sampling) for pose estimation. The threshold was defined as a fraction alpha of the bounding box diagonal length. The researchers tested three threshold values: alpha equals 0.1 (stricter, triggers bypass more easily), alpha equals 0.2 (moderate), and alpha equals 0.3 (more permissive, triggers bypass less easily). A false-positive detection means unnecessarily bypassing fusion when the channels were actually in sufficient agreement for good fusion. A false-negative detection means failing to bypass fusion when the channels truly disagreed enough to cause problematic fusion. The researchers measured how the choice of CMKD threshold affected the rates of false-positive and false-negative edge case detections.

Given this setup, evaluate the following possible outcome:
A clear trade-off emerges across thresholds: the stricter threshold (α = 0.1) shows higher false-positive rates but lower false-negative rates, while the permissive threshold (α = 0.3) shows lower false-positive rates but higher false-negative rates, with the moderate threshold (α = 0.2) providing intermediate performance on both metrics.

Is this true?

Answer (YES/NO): NO